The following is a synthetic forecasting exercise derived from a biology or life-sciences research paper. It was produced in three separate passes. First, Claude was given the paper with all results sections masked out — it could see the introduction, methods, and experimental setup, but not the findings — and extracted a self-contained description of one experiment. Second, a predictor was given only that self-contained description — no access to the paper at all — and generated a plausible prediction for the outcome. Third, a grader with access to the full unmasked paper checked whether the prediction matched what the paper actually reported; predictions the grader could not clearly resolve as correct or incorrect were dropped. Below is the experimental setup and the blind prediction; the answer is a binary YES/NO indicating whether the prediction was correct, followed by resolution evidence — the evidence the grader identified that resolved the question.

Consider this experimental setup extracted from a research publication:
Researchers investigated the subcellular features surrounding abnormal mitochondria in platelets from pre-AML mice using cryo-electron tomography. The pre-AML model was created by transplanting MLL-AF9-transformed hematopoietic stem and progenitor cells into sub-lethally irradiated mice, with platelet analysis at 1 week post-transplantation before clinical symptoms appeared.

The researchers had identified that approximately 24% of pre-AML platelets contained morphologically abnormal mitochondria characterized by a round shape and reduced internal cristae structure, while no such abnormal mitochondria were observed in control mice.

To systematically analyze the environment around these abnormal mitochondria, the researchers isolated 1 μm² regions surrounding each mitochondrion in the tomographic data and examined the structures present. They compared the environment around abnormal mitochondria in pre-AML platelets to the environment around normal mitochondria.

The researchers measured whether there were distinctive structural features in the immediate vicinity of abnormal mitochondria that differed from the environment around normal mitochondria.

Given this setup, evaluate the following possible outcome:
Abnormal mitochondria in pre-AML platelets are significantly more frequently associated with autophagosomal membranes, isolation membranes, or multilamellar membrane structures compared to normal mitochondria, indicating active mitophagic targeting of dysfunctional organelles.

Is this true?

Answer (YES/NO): NO